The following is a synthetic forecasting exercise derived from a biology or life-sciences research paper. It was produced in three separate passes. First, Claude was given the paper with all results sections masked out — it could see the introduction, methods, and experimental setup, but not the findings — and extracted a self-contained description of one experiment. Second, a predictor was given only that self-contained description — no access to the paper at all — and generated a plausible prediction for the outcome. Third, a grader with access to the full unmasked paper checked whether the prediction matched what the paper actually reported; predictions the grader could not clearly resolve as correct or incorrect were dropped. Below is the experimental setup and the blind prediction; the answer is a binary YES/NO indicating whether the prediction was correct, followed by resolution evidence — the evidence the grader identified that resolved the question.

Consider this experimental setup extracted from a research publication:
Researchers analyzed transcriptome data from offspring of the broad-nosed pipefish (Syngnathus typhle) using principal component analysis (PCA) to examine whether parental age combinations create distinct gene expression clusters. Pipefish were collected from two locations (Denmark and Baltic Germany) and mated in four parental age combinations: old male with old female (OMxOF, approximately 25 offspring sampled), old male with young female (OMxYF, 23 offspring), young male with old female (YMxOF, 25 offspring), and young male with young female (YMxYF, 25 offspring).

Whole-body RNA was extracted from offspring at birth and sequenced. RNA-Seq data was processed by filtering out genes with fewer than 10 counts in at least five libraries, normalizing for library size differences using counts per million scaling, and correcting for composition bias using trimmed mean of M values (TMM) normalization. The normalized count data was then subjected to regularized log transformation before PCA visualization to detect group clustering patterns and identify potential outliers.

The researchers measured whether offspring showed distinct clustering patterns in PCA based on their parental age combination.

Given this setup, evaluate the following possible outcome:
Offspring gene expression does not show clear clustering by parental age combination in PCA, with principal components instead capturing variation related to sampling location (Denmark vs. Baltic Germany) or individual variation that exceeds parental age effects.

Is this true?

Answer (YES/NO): NO